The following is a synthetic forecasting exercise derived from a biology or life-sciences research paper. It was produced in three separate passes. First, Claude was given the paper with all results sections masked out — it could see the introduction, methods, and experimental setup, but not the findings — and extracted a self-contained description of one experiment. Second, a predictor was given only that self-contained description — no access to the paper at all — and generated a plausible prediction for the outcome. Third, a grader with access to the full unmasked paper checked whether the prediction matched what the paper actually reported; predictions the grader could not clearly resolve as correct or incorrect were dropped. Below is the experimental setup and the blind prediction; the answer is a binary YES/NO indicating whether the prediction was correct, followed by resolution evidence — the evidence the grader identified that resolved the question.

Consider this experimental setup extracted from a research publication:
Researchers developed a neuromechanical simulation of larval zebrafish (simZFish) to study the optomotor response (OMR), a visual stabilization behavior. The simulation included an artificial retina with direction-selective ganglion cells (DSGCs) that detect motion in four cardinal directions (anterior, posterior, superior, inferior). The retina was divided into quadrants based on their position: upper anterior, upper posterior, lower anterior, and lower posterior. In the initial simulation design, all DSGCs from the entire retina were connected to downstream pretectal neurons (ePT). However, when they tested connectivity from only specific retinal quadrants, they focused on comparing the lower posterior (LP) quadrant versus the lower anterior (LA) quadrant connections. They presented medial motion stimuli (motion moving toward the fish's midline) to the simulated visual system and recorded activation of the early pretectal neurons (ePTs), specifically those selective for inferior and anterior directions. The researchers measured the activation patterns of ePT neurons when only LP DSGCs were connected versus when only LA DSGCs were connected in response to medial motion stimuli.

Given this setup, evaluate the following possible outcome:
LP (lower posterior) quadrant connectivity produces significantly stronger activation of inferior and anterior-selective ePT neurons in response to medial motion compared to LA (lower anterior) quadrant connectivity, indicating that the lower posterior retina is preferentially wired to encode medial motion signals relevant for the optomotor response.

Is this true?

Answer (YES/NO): YES